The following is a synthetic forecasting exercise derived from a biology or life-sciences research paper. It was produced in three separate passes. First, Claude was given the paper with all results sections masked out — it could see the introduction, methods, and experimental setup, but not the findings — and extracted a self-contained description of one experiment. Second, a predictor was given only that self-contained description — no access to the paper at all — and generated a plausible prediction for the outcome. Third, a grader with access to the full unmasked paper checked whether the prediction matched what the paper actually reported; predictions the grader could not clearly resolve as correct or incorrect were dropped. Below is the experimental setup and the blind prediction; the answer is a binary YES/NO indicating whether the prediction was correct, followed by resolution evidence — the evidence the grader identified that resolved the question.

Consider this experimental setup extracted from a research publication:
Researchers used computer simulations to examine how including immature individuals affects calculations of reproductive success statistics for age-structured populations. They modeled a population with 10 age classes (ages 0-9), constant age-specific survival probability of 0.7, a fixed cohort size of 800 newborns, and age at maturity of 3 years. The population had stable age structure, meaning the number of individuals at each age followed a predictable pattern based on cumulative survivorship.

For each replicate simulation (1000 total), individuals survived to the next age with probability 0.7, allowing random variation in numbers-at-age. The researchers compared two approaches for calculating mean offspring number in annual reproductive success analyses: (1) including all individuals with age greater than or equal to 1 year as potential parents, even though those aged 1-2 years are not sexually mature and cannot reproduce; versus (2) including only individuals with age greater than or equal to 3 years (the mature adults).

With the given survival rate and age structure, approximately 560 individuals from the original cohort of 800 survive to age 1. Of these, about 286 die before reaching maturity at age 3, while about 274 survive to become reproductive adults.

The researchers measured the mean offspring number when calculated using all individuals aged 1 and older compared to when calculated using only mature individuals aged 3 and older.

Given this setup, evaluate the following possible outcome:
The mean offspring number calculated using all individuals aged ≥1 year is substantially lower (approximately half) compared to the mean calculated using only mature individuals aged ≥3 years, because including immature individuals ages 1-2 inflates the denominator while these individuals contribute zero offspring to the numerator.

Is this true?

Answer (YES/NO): YES